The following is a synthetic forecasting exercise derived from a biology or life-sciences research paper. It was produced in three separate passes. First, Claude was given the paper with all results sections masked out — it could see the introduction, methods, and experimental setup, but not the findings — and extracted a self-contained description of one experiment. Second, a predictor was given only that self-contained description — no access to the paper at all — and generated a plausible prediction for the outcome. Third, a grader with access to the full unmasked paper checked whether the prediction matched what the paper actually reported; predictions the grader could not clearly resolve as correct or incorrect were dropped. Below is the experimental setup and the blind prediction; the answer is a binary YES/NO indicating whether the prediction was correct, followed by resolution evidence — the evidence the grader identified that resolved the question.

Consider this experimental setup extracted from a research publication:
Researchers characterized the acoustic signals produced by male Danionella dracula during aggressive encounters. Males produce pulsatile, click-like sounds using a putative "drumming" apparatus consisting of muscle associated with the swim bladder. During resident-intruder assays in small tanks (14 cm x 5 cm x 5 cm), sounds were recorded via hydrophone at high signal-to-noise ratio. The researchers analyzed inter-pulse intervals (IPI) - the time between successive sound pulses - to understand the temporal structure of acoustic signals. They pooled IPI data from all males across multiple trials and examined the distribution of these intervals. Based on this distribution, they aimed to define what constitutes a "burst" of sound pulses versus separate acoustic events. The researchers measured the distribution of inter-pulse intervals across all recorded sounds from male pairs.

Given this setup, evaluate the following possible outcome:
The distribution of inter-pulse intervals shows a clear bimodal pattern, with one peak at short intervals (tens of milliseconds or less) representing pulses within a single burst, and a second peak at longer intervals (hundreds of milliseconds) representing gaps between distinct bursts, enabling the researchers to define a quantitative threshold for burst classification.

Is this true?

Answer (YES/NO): NO